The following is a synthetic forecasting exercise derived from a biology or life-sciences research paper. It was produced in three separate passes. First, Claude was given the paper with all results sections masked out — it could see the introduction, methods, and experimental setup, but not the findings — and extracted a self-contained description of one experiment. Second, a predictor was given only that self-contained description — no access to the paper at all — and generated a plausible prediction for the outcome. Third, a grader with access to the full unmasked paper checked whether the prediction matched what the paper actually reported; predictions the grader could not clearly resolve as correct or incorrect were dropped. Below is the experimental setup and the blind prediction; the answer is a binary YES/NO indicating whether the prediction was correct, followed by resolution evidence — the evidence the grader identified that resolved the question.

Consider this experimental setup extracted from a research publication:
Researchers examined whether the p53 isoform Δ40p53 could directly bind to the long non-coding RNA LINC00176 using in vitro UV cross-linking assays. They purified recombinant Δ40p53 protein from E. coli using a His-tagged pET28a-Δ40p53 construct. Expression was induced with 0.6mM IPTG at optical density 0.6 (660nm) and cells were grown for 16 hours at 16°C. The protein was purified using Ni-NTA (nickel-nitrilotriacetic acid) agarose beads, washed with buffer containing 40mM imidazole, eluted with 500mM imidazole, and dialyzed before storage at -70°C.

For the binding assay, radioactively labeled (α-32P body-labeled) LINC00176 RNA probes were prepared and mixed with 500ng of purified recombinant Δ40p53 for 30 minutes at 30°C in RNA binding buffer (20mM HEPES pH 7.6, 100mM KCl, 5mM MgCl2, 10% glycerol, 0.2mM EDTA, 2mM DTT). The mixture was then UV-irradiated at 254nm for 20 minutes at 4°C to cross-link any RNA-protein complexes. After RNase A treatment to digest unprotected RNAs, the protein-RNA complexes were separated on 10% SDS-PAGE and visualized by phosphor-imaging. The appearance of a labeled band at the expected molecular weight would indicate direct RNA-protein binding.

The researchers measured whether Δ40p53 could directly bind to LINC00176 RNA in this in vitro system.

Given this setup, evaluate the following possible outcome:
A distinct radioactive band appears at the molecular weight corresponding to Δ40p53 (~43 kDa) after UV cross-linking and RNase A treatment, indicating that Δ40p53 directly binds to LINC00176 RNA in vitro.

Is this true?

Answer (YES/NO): YES